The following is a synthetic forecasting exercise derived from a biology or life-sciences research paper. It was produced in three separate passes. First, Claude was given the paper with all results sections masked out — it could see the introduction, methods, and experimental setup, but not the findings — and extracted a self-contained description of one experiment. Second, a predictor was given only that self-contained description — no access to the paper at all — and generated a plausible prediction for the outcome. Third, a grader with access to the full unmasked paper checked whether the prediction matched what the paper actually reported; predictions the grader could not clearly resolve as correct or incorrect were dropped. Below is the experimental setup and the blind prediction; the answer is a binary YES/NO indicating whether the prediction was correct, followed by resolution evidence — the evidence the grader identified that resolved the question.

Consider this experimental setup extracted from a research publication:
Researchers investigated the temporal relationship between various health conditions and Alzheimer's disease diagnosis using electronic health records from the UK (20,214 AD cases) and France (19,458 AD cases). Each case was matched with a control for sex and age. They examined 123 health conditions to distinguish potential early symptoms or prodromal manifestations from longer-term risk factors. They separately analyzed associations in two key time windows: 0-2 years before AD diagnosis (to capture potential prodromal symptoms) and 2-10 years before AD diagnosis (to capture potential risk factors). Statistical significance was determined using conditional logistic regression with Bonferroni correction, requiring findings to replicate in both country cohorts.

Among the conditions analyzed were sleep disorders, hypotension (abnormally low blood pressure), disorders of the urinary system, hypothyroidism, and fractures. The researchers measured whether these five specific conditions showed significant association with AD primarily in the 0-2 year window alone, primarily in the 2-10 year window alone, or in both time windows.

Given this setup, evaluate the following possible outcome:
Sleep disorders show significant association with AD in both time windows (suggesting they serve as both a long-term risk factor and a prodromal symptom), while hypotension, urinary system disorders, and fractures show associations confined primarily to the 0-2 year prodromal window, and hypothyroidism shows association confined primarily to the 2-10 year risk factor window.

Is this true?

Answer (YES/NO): NO